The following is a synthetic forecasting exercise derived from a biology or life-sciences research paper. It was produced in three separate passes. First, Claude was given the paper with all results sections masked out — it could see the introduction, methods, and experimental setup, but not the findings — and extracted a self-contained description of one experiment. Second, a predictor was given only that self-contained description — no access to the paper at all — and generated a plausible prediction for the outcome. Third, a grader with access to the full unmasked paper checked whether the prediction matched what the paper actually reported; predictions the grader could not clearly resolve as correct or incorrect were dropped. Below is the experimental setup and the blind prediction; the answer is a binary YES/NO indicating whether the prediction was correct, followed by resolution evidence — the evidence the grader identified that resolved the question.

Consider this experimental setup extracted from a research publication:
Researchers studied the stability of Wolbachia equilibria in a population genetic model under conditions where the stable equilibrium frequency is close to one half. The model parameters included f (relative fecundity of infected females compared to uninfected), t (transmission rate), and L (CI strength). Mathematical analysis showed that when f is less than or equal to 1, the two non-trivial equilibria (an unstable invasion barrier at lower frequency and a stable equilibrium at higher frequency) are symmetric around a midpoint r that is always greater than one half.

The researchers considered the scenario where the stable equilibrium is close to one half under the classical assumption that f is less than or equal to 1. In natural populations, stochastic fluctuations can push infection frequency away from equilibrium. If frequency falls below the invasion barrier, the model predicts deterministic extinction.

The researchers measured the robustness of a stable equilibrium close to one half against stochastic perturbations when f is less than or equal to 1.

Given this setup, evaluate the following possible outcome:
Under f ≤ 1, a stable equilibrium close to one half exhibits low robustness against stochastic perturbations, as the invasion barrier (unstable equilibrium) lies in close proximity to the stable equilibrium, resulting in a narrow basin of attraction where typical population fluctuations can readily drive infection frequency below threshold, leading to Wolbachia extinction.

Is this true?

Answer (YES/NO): YES